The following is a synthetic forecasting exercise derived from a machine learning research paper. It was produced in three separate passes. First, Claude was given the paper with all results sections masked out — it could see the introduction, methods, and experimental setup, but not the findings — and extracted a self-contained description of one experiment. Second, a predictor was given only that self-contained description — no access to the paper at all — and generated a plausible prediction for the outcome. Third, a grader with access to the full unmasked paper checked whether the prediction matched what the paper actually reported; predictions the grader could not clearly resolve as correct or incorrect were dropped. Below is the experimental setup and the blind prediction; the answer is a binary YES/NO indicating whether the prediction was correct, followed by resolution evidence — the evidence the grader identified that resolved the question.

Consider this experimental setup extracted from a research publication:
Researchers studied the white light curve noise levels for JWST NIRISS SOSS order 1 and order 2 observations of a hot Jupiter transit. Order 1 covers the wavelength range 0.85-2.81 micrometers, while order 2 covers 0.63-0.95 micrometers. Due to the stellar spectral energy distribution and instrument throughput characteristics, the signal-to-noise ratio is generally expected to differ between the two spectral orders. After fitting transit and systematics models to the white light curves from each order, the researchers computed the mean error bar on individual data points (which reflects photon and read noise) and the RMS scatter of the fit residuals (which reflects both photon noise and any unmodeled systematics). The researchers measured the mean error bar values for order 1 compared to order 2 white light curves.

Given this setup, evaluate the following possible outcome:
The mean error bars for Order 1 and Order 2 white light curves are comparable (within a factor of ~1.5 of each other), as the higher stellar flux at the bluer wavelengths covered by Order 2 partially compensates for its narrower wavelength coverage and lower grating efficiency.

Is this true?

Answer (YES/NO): YES